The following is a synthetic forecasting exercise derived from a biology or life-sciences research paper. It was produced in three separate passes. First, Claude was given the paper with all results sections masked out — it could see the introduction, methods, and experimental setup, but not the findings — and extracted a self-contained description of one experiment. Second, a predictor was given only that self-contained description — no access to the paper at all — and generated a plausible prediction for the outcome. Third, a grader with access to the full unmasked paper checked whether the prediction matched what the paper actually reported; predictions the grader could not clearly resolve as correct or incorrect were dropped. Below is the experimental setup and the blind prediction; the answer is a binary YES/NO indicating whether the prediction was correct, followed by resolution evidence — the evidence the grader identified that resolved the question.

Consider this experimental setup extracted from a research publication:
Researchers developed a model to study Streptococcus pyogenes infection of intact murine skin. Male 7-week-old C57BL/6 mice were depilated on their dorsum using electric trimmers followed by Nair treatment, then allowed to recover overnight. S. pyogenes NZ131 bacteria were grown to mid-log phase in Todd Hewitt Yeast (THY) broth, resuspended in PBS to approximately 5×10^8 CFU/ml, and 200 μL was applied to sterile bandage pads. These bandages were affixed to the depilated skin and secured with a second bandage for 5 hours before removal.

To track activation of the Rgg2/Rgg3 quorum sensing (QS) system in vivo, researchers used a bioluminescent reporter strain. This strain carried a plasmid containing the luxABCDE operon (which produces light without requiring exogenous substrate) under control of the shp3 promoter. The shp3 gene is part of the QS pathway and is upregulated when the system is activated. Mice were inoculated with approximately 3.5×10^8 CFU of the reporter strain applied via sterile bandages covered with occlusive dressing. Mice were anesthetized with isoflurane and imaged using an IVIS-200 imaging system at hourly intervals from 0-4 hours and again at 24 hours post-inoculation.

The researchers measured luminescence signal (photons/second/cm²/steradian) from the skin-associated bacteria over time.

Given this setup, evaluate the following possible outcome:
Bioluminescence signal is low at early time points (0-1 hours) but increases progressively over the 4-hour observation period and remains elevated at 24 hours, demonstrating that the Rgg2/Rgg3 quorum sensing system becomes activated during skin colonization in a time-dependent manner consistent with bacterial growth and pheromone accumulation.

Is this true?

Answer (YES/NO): NO